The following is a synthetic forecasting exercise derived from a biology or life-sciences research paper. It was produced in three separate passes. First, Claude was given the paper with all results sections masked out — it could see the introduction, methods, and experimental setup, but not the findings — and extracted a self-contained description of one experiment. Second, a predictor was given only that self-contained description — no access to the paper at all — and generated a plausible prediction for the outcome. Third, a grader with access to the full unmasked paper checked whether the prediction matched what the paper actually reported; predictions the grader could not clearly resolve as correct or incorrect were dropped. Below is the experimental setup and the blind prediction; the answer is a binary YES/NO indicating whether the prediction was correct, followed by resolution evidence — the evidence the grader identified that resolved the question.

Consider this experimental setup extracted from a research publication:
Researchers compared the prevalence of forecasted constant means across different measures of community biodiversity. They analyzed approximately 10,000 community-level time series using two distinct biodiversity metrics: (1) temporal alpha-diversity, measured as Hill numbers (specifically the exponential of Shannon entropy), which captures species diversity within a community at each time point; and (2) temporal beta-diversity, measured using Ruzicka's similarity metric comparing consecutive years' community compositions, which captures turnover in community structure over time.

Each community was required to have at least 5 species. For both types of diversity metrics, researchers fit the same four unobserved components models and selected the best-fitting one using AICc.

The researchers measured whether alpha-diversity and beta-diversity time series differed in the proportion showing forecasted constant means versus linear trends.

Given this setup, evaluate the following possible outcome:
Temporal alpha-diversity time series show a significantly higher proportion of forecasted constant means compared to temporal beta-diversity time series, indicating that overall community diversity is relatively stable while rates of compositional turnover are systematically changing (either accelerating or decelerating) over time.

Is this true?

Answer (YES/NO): NO